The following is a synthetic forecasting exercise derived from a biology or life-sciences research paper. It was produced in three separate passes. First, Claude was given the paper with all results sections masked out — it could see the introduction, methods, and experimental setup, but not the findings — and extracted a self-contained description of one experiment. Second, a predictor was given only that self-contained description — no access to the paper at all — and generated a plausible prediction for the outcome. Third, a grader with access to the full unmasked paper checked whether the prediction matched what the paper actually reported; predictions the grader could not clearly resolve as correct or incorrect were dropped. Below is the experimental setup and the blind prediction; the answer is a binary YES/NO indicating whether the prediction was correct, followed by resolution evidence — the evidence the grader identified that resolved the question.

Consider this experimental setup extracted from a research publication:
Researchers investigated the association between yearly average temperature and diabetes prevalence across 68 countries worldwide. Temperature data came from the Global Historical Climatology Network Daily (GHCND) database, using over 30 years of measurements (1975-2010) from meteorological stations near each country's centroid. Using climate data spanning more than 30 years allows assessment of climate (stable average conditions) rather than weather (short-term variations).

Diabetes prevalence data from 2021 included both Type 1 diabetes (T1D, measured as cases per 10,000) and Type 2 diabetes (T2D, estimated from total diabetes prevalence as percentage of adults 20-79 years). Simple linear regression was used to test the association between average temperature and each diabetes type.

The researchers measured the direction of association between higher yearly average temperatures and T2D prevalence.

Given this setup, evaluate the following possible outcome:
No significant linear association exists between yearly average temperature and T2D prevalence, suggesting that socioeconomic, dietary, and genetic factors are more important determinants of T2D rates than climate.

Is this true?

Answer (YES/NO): NO